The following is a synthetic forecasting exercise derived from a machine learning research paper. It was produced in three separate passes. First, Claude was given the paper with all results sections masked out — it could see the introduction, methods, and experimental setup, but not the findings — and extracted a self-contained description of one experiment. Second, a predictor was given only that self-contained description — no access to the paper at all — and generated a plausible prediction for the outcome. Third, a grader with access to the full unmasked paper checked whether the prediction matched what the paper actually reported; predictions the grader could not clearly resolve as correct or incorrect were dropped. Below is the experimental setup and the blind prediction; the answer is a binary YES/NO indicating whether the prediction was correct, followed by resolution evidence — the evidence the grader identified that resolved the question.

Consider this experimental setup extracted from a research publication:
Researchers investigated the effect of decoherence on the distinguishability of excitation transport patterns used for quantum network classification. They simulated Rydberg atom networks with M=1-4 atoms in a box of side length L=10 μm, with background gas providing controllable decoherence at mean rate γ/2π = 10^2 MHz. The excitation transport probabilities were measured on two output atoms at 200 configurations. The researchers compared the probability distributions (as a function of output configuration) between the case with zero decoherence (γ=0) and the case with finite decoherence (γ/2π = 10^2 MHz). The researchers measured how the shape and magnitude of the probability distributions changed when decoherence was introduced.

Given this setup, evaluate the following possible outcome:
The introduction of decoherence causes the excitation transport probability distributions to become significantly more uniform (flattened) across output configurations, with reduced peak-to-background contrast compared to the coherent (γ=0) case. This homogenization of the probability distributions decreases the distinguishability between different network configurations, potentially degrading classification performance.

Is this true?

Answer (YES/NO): NO